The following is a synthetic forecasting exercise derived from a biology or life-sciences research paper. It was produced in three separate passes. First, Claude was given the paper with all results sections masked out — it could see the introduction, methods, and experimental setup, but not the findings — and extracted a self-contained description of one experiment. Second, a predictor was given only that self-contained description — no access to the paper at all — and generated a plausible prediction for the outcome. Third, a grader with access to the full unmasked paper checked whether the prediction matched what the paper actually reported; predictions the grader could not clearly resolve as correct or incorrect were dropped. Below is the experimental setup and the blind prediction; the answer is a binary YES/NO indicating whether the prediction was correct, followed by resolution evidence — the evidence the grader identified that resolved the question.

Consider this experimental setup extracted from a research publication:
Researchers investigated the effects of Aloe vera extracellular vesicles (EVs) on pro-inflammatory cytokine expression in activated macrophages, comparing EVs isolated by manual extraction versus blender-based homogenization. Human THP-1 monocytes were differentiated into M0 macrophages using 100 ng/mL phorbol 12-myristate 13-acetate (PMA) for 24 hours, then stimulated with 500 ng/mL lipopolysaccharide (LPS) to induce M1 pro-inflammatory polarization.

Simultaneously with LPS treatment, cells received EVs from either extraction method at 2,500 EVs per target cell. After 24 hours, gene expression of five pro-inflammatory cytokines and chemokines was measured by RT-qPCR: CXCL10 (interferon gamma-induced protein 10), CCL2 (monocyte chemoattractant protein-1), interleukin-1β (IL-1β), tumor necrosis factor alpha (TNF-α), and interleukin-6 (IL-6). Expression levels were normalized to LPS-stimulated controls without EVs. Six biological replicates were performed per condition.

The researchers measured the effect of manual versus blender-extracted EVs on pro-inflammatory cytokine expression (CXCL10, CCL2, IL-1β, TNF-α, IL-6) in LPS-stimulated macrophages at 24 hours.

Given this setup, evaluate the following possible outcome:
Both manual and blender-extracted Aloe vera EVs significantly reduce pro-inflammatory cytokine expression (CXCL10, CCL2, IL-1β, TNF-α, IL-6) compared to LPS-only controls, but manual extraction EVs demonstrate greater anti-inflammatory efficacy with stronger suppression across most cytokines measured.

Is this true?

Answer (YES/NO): NO